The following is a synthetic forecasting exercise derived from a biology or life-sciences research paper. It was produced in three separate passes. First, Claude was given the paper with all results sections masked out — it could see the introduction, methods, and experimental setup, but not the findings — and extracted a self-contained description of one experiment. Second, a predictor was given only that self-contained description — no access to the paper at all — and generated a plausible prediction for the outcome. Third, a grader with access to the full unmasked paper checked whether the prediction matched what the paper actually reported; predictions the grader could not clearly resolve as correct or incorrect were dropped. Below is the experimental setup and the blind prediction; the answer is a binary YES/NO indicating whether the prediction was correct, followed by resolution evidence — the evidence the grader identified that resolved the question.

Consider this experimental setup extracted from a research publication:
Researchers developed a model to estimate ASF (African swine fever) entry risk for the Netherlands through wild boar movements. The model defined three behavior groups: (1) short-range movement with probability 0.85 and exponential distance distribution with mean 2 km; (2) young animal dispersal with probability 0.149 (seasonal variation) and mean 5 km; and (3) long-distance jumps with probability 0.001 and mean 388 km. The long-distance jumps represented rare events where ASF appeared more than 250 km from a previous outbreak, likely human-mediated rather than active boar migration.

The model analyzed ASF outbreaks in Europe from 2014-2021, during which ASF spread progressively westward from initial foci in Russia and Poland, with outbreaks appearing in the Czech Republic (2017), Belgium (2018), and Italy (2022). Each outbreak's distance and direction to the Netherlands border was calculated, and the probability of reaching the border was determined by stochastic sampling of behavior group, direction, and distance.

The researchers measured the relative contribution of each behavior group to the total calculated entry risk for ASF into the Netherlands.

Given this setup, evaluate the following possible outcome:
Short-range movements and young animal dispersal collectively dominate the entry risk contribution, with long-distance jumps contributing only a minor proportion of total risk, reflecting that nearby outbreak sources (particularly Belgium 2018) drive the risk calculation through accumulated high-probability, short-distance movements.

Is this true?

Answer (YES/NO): NO